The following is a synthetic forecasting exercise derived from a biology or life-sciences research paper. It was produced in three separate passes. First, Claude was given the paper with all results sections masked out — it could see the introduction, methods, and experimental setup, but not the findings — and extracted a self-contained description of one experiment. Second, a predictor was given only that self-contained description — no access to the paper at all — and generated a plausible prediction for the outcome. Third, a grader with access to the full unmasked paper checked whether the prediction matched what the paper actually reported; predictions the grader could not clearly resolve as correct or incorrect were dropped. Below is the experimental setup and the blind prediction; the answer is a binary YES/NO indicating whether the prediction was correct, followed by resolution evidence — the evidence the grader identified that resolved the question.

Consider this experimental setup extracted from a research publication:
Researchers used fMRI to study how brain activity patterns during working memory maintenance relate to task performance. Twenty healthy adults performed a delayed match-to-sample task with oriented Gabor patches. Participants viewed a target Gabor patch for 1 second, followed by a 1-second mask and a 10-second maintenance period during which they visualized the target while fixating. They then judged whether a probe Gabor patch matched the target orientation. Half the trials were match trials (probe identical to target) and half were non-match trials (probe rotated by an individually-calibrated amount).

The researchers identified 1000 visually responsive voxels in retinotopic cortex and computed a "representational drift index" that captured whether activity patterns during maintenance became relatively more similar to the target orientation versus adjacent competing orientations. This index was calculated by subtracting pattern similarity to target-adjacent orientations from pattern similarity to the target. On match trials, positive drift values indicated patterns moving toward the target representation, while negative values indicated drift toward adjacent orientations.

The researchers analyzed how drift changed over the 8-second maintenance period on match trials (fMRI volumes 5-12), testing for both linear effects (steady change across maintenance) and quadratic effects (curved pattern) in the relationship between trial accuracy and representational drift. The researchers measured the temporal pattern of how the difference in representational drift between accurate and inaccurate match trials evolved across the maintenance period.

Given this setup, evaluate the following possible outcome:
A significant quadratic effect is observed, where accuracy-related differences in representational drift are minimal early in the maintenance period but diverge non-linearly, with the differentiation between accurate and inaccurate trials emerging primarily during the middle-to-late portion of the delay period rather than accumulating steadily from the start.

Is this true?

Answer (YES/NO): NO